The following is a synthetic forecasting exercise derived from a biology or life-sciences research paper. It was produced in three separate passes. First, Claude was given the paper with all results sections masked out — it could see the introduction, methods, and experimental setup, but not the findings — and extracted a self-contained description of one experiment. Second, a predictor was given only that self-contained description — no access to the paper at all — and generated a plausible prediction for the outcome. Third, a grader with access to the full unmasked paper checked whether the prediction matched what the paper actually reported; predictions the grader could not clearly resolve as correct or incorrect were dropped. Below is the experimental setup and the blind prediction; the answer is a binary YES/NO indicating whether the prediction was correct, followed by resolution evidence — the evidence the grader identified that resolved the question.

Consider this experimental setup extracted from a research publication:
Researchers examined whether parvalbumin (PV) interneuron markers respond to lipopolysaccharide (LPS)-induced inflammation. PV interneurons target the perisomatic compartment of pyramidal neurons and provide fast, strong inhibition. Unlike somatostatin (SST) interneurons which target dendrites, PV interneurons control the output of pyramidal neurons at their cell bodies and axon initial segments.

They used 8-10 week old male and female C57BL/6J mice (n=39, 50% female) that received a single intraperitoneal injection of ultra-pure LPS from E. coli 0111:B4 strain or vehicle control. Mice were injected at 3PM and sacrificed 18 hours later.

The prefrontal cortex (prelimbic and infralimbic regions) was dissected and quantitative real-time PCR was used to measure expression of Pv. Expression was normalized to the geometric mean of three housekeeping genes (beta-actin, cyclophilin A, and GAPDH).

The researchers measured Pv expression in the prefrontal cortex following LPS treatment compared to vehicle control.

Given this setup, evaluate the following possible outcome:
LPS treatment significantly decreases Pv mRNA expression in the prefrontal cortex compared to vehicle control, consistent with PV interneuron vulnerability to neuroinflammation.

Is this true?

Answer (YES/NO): YES